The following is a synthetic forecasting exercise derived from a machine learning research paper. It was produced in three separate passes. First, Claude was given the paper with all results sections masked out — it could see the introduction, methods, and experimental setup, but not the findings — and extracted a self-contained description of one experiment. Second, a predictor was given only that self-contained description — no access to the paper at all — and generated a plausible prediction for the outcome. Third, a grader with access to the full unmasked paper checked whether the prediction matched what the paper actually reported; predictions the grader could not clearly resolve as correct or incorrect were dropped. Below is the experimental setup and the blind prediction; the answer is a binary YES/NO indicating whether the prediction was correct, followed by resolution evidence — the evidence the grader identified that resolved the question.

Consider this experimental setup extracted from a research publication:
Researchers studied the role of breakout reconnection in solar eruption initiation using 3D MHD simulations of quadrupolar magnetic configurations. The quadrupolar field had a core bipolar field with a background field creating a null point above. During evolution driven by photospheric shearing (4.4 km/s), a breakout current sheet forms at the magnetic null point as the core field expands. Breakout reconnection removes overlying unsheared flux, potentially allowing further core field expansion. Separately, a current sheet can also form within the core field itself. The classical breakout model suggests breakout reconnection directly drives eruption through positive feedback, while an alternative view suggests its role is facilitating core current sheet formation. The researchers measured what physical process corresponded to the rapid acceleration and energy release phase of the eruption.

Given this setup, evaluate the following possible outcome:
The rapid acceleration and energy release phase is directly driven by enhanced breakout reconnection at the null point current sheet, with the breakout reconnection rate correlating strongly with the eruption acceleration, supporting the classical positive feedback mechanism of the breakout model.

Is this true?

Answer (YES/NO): NO